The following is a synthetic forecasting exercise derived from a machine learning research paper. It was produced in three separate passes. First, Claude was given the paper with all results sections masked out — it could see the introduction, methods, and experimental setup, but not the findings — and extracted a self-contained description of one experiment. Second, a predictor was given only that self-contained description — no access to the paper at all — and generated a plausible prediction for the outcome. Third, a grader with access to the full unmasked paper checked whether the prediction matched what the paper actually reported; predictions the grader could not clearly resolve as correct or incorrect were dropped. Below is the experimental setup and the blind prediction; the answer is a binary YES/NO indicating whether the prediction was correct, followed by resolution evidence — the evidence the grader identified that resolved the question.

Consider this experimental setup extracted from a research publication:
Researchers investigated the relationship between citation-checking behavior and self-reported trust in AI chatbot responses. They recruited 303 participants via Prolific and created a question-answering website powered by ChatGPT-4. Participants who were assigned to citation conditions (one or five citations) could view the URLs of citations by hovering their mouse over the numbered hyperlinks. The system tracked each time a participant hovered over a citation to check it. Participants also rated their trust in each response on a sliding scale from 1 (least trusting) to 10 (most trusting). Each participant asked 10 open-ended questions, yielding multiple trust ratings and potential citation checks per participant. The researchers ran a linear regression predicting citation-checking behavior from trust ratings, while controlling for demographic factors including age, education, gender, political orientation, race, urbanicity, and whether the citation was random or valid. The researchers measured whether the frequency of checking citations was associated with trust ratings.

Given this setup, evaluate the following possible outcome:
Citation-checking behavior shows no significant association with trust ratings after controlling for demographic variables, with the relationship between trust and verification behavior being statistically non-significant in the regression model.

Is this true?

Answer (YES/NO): NO